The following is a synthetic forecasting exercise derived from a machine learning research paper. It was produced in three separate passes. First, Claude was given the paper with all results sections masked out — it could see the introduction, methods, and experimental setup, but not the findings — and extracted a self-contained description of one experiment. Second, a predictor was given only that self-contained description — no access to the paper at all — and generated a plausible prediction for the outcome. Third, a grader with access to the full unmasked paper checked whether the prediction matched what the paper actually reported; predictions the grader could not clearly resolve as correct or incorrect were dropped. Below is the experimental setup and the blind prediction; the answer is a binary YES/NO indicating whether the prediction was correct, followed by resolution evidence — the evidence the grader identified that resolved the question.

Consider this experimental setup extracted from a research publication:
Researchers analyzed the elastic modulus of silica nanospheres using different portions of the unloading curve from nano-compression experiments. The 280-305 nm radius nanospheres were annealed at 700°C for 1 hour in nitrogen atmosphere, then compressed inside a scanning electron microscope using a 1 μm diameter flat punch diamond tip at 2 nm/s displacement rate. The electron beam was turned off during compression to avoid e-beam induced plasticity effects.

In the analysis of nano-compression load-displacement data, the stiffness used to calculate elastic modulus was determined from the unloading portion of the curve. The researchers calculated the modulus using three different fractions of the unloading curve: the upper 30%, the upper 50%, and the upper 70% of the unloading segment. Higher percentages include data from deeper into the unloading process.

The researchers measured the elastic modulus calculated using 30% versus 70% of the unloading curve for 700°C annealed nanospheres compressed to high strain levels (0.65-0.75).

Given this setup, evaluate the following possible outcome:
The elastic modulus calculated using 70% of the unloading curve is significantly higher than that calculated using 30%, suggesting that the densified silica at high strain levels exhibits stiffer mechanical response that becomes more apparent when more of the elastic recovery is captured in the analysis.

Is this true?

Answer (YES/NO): NO